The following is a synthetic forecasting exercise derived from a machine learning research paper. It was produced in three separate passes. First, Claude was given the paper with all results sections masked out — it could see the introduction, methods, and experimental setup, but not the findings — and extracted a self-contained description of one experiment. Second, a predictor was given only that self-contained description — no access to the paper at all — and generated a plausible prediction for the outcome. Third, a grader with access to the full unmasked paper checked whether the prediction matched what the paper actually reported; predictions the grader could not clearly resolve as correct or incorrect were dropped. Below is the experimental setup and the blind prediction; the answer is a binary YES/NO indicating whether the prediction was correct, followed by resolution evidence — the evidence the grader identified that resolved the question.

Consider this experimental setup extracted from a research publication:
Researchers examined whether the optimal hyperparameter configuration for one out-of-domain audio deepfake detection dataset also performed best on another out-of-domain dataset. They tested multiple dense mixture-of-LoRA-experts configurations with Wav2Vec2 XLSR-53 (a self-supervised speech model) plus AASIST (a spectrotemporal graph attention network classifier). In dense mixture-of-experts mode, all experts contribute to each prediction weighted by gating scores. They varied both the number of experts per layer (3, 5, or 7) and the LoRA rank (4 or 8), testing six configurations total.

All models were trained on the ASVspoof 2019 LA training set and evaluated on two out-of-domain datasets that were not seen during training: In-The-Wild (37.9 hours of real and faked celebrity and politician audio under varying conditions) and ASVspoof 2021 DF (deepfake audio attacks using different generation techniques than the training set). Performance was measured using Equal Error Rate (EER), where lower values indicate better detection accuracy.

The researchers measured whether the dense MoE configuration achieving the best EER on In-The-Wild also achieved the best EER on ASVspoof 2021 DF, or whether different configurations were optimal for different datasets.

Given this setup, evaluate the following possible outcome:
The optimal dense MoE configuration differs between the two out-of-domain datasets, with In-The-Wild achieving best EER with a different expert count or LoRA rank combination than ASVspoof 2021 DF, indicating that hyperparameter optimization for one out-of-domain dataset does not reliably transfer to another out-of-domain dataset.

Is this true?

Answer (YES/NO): NO